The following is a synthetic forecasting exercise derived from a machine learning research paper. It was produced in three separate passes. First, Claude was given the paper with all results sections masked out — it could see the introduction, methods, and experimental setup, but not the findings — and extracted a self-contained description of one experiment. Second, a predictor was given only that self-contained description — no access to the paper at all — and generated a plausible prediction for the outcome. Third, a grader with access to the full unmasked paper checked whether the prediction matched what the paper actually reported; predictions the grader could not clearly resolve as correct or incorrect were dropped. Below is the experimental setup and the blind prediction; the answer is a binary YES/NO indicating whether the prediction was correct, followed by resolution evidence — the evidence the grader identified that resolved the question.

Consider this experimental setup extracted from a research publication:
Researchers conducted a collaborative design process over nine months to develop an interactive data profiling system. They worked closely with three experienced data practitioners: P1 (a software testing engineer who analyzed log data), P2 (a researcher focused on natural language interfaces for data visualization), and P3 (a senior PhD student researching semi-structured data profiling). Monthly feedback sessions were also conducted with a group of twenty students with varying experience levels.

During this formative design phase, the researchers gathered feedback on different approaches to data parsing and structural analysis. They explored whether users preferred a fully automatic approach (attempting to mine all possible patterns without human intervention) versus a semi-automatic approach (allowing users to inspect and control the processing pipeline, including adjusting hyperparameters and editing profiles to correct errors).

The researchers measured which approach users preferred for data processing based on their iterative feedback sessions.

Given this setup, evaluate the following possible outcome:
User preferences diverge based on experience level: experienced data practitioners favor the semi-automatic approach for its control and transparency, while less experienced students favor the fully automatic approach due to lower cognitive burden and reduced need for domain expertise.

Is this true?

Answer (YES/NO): NO